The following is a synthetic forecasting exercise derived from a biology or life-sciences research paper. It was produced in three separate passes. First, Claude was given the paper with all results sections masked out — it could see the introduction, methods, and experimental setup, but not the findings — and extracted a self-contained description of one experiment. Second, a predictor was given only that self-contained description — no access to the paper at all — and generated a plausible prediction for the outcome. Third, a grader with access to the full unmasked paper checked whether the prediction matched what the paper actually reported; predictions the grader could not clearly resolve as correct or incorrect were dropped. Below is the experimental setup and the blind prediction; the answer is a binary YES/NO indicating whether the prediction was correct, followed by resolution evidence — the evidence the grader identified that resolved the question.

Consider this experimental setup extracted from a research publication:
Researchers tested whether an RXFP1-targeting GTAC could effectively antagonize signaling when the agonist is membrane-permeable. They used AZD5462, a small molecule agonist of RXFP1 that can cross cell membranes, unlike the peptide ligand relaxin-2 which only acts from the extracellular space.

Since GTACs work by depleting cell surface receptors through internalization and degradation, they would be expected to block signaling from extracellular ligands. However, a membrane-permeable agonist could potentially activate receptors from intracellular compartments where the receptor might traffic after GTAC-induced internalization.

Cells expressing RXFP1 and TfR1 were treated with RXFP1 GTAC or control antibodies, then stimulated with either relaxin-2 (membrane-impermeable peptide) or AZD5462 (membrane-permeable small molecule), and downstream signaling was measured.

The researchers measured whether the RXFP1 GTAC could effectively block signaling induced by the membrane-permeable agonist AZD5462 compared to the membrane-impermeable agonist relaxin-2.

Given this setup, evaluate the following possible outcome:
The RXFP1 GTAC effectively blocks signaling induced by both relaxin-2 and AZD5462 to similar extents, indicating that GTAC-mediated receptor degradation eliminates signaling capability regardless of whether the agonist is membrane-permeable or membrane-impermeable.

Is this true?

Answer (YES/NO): NO